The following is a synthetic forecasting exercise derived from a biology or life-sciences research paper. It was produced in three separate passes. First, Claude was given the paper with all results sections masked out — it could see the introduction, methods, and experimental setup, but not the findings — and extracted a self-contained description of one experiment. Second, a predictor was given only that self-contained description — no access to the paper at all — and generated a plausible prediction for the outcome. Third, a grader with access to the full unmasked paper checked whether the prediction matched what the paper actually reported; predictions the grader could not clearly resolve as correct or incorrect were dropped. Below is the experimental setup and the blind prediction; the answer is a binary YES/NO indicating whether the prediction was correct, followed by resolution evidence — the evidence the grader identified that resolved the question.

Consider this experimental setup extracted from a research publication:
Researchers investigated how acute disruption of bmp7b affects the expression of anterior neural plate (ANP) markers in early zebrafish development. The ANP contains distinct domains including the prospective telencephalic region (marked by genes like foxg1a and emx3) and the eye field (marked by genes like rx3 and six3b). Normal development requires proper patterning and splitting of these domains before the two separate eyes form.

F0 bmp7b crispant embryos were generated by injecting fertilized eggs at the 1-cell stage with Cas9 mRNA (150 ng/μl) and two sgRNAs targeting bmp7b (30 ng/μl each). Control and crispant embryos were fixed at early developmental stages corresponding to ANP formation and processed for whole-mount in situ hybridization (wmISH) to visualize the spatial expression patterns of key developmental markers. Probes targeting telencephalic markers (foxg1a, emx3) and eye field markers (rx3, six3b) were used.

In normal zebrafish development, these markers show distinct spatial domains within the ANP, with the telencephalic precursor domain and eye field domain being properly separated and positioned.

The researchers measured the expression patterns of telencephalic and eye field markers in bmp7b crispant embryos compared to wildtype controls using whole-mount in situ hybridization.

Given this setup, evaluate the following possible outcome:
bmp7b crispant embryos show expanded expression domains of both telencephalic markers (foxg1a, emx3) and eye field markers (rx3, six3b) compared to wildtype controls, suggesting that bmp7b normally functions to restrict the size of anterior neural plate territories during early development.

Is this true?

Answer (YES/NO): NO